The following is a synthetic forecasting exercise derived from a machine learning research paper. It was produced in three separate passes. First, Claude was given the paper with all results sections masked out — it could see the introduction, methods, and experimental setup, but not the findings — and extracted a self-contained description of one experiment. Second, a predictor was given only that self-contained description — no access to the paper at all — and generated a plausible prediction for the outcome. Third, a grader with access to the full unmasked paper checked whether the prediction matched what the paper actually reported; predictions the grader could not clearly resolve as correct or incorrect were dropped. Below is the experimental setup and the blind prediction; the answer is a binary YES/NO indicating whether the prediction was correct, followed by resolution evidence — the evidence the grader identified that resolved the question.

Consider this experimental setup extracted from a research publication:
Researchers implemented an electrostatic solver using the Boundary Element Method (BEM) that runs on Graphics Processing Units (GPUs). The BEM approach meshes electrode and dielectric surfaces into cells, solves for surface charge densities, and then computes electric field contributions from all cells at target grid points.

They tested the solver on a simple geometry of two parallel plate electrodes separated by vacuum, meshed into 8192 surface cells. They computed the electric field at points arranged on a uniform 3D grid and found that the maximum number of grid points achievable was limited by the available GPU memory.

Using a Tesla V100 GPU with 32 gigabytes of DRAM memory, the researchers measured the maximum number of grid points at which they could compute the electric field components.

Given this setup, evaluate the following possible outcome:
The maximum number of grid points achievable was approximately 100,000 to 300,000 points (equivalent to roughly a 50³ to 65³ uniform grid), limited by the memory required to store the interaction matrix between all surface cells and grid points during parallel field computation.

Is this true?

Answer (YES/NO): NO